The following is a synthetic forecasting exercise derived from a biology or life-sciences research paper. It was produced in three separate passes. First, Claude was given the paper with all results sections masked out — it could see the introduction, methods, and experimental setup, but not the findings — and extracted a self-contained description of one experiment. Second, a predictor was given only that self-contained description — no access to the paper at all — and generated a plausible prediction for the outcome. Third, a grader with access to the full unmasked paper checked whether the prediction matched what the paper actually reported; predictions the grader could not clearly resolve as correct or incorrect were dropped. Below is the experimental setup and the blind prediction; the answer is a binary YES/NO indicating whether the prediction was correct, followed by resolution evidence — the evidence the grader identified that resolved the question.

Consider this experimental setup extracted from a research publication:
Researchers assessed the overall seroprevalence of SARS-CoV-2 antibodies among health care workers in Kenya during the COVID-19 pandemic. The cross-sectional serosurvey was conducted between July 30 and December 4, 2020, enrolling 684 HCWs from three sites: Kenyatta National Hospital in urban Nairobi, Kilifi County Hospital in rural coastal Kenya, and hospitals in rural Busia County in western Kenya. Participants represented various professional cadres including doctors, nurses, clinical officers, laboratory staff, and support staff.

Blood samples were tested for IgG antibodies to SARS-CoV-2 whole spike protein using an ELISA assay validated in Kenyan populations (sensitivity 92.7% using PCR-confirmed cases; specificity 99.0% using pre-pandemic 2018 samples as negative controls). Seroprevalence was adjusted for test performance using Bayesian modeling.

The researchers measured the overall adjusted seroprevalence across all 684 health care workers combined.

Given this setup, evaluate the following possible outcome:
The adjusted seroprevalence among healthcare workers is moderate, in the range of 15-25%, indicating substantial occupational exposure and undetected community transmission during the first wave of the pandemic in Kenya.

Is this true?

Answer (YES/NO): YES